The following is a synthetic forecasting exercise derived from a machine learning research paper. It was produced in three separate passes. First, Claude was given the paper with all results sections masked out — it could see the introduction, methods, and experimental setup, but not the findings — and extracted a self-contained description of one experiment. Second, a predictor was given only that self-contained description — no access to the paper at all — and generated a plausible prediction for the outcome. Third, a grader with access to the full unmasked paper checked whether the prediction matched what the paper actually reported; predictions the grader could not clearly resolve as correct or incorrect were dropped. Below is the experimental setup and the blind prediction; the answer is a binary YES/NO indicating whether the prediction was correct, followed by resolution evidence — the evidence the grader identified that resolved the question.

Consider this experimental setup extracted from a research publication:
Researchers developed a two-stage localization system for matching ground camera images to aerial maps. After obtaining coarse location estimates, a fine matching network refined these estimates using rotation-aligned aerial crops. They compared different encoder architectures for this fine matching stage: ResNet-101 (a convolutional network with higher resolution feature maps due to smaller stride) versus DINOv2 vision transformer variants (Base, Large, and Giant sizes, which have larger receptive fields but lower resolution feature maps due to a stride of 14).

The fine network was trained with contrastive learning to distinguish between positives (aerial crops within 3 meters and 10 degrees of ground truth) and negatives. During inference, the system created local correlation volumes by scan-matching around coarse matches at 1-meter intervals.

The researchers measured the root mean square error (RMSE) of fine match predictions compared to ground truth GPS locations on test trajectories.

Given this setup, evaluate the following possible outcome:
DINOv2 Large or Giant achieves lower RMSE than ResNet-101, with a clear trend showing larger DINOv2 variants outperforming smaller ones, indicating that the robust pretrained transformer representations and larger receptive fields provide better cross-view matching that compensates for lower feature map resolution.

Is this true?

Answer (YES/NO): NO